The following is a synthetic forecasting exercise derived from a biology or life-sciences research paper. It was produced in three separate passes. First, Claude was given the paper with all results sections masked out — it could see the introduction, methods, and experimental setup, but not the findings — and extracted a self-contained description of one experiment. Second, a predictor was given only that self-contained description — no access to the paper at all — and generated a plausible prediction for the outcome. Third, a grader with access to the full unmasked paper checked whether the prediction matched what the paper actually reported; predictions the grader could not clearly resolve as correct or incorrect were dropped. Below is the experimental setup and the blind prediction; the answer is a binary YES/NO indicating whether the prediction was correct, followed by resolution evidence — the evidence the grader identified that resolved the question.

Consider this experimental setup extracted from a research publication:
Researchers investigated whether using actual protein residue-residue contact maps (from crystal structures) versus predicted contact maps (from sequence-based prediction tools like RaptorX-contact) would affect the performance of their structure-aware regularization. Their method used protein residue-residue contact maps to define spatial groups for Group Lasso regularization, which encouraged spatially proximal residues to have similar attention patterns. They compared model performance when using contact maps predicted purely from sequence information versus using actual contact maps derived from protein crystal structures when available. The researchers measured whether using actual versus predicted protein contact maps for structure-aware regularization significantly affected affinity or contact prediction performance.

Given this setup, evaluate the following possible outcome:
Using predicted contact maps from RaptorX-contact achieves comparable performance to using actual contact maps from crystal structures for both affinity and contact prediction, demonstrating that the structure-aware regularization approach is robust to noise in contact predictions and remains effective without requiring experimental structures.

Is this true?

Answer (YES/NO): YES